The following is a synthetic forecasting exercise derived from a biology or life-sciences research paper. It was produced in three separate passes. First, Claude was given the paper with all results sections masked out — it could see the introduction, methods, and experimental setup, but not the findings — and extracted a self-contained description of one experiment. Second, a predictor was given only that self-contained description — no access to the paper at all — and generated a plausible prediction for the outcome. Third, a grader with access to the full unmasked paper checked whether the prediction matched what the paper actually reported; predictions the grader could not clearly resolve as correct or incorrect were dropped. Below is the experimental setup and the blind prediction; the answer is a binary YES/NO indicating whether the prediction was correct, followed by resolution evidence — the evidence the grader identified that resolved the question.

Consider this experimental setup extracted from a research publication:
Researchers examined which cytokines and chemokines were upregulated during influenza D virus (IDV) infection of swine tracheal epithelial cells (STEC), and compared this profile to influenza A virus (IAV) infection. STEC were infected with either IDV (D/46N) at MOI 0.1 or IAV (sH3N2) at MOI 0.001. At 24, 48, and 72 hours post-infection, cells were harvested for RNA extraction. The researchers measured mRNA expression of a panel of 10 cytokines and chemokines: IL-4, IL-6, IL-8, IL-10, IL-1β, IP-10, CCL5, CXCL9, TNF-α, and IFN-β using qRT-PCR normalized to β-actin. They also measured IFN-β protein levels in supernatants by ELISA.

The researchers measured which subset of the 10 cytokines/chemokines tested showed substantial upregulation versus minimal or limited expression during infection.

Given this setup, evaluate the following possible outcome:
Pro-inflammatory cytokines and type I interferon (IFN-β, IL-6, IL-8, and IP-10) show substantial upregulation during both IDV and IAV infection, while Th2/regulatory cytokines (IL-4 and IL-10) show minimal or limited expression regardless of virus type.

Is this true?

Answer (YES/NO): NO